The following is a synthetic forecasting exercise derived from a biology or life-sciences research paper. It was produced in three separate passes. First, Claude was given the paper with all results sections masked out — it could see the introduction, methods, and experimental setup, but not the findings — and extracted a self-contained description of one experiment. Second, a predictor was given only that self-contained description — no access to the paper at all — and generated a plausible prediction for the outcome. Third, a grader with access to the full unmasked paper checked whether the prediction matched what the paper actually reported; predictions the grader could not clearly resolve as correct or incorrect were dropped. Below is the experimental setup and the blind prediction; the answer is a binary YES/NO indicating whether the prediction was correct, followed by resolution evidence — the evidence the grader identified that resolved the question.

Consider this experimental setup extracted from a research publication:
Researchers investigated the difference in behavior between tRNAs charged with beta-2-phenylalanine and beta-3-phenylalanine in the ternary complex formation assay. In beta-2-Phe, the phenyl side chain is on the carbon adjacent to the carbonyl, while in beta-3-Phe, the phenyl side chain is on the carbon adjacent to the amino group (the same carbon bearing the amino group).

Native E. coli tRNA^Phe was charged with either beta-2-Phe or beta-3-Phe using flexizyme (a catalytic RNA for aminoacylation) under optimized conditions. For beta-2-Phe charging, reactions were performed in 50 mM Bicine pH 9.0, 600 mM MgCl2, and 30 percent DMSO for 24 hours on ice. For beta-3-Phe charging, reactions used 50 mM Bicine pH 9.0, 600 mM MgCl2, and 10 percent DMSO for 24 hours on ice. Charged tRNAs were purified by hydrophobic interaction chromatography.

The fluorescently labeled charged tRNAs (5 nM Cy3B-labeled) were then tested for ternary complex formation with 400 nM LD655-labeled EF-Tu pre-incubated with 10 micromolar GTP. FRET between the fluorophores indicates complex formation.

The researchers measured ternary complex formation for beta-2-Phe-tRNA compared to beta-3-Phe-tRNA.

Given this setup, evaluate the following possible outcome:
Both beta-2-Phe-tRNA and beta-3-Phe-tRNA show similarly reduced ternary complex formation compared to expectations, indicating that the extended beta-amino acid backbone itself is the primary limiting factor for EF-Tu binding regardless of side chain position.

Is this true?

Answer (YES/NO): NO